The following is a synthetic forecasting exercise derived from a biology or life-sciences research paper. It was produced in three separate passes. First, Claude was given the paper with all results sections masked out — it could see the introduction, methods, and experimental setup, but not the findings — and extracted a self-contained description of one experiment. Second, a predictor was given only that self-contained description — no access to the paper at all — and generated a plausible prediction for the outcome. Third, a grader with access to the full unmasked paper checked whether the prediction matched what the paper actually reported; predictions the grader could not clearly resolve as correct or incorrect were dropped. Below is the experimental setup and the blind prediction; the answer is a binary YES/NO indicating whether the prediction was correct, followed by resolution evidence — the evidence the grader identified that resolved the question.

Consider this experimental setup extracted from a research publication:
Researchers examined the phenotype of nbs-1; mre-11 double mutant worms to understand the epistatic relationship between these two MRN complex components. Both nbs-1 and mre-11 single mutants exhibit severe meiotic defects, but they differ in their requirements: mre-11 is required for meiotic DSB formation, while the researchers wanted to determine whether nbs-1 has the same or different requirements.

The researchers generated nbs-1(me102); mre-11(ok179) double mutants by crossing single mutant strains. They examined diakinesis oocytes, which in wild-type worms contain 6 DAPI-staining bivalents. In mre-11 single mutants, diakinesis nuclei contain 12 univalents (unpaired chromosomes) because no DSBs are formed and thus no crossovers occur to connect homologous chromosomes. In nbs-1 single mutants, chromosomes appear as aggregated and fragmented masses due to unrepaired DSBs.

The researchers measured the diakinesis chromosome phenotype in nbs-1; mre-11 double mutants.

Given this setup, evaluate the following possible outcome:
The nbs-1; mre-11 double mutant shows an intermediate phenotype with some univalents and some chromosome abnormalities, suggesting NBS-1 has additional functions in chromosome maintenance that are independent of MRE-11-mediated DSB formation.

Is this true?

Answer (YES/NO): NO